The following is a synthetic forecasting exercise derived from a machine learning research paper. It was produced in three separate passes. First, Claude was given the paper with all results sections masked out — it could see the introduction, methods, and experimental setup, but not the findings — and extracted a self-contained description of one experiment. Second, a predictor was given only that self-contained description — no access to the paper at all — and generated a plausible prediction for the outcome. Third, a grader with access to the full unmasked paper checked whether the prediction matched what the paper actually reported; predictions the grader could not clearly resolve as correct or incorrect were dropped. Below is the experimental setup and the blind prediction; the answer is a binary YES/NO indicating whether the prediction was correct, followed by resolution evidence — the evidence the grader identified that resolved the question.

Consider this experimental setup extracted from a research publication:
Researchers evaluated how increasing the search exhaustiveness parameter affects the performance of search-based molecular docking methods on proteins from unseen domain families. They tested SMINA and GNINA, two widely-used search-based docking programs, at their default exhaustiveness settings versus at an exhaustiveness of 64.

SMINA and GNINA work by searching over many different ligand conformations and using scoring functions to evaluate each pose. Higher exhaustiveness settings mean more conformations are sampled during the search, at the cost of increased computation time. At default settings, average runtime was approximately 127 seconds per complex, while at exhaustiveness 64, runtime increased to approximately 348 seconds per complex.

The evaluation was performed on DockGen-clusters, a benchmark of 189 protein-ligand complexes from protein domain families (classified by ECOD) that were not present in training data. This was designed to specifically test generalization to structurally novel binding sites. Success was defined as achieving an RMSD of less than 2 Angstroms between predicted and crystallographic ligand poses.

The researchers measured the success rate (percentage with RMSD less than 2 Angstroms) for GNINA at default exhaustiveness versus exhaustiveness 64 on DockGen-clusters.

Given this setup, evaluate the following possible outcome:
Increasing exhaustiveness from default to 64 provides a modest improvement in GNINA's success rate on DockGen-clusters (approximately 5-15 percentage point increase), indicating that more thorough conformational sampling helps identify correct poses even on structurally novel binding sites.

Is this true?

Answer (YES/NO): NO